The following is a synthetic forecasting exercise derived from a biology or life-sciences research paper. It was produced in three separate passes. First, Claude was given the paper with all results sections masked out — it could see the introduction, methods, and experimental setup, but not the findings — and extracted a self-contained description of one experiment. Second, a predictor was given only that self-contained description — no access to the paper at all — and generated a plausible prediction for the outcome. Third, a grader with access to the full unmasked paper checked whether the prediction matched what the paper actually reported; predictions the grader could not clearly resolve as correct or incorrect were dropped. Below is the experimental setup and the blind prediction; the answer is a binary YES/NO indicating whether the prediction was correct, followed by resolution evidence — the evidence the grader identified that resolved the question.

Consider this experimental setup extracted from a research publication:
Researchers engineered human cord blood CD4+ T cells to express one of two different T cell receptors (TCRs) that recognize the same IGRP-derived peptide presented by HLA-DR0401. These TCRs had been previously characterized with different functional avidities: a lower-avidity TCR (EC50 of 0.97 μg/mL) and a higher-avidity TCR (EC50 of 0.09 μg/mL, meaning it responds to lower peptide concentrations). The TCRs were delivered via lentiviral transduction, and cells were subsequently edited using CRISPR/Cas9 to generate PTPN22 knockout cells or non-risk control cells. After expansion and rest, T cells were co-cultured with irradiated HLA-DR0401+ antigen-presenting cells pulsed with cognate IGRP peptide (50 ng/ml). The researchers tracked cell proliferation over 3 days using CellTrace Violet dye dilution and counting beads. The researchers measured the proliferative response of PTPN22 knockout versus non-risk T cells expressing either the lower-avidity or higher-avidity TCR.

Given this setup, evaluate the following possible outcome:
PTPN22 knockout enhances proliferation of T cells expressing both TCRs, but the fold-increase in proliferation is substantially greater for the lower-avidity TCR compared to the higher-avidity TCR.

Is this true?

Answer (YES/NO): NO